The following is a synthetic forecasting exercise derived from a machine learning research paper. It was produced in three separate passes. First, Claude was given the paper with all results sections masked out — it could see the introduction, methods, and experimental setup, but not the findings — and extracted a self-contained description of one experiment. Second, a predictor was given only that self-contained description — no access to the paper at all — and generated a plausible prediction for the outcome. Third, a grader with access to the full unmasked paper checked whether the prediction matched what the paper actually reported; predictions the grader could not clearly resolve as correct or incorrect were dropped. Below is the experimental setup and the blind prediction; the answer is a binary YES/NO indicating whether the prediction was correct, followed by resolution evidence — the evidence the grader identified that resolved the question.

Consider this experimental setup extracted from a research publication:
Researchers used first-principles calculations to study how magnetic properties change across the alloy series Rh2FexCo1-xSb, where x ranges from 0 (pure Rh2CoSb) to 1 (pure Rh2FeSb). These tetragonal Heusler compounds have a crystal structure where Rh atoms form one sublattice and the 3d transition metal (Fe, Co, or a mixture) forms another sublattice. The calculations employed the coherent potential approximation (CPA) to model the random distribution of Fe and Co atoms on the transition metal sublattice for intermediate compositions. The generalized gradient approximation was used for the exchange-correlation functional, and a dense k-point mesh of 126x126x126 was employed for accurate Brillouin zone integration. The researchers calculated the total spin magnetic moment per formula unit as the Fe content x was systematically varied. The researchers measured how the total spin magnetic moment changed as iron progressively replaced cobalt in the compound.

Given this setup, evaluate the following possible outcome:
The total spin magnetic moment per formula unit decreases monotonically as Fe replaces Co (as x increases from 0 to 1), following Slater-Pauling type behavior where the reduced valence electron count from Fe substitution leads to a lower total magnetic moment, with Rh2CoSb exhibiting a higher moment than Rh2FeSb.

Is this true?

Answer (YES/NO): NO